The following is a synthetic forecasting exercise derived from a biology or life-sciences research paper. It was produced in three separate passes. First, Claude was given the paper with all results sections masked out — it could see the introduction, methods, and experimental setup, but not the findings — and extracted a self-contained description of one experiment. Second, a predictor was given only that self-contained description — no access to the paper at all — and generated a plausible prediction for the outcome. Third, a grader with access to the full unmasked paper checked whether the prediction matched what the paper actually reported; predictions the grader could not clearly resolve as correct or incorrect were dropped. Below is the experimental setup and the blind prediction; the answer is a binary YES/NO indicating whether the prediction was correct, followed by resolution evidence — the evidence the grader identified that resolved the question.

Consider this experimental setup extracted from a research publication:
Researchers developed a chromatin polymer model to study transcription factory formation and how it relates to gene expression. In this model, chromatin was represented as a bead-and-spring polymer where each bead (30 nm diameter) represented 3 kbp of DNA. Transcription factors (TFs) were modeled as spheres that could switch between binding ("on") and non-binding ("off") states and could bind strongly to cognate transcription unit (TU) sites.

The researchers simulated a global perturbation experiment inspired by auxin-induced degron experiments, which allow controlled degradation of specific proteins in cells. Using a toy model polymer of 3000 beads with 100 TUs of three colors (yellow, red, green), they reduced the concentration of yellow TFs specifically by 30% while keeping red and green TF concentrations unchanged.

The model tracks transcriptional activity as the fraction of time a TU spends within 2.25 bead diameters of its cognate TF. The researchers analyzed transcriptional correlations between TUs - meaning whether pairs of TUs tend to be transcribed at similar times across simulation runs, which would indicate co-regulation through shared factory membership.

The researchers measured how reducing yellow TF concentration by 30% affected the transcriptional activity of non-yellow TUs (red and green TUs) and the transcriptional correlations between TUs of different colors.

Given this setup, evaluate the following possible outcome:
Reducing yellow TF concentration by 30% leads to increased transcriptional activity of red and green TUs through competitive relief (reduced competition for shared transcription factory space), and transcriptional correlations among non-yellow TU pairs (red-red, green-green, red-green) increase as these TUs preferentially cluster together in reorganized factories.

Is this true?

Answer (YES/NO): NO